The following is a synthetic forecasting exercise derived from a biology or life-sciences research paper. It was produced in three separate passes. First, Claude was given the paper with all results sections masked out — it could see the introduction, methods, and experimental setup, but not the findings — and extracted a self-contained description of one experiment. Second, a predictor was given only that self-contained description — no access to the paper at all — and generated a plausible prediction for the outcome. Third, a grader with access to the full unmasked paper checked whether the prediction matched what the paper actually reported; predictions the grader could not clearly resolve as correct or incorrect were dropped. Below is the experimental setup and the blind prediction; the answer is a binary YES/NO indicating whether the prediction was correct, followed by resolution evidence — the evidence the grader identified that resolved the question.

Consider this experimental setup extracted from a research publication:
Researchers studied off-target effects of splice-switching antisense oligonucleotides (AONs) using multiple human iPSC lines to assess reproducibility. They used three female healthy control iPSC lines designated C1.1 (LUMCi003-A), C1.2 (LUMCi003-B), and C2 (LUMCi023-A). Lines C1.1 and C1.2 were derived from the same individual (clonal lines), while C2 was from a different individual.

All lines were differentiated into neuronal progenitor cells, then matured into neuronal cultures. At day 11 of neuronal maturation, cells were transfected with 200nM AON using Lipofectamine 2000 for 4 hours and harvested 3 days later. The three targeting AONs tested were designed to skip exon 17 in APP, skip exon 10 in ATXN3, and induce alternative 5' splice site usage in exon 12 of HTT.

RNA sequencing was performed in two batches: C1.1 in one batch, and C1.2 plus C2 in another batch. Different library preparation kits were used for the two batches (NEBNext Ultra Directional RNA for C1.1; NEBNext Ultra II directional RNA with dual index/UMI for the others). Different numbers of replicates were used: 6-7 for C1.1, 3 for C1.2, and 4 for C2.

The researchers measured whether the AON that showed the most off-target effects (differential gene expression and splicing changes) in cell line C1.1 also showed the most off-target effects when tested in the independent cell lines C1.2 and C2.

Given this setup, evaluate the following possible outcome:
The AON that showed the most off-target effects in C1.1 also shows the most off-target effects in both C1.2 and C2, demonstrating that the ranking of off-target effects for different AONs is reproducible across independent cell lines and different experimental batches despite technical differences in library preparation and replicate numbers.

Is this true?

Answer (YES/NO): YES